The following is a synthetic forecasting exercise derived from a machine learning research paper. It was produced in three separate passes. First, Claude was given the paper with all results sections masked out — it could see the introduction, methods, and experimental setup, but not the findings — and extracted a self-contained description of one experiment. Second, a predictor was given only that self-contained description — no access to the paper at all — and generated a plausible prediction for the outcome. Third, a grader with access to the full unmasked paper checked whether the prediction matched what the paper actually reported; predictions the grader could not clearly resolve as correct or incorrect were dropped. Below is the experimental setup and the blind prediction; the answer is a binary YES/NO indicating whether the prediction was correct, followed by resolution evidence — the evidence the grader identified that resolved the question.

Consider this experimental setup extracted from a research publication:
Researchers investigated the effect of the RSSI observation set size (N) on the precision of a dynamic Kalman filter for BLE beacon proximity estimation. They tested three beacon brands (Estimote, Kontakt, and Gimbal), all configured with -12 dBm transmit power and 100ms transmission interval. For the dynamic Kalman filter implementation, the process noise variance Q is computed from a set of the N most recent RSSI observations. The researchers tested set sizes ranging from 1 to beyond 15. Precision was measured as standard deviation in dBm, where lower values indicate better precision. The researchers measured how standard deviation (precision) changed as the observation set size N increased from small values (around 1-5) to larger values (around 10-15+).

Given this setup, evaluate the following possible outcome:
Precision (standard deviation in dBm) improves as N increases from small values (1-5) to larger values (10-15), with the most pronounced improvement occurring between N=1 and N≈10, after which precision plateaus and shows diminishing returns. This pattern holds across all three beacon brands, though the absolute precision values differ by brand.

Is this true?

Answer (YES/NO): NO